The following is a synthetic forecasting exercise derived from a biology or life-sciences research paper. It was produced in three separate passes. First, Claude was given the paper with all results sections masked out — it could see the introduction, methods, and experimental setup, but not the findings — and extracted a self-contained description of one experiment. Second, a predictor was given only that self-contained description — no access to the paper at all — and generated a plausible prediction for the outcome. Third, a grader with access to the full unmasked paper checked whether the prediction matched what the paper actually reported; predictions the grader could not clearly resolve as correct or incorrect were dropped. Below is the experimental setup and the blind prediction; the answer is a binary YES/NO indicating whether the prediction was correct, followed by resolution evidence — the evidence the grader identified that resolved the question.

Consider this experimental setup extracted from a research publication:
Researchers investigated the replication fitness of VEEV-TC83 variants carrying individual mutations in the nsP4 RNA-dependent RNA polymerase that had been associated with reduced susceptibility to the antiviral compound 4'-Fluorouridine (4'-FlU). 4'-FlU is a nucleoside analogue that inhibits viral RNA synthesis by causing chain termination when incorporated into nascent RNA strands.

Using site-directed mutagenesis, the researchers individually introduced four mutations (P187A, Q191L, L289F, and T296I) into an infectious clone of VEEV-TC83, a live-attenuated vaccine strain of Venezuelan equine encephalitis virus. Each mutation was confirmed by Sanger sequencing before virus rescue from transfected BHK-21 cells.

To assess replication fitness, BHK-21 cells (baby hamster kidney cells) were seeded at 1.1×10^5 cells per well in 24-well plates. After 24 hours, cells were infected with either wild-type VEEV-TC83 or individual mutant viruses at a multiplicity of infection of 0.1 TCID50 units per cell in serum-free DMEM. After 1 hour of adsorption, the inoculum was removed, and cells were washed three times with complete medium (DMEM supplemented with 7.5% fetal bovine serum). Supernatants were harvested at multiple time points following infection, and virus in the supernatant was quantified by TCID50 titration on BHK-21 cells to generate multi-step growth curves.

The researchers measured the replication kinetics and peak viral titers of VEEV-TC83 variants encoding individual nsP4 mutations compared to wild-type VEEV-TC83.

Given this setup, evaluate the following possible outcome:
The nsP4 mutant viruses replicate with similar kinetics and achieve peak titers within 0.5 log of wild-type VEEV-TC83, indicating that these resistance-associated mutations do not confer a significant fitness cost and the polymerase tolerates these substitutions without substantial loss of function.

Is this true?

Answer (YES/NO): NO